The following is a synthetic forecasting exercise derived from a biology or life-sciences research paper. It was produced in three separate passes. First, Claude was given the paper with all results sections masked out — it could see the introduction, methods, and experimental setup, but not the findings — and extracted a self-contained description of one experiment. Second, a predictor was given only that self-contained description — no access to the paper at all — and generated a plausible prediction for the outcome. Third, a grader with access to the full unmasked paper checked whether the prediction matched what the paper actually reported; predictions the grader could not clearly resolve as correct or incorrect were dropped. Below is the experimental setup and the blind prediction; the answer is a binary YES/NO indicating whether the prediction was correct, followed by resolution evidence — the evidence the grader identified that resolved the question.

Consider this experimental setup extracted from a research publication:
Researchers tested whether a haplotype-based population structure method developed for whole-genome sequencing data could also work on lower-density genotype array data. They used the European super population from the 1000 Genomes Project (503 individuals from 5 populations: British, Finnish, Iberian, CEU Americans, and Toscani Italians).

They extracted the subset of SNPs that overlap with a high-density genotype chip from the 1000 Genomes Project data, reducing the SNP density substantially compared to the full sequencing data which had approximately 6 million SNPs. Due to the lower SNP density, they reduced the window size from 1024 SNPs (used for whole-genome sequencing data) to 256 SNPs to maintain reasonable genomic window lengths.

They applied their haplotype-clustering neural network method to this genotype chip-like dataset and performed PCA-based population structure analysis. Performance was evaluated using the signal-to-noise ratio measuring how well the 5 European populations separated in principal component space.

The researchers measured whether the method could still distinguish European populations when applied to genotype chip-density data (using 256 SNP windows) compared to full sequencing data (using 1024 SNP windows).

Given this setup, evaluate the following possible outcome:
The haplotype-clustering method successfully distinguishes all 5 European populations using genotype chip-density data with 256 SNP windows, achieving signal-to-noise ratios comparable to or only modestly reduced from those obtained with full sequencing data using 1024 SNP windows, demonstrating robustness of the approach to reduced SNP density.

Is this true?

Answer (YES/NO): YES